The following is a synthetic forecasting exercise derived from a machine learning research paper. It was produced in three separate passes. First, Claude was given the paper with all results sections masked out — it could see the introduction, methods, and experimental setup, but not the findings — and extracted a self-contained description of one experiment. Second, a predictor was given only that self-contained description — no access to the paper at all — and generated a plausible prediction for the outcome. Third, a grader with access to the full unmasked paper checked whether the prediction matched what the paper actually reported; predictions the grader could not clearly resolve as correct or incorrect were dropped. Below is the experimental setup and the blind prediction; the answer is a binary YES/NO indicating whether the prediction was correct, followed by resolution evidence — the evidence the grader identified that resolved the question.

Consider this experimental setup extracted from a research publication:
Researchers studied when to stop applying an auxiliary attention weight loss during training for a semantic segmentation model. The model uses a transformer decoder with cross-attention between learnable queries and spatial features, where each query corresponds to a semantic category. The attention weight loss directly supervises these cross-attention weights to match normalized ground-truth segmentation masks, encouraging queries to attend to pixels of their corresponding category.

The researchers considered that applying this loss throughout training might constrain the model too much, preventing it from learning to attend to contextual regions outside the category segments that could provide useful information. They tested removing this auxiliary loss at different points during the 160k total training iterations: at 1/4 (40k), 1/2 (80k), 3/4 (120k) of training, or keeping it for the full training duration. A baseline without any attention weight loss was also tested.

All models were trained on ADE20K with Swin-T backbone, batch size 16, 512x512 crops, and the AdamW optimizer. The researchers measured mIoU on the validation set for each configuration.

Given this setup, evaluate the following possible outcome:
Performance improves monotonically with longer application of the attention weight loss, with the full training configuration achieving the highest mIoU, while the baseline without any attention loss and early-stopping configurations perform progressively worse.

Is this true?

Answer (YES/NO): NO